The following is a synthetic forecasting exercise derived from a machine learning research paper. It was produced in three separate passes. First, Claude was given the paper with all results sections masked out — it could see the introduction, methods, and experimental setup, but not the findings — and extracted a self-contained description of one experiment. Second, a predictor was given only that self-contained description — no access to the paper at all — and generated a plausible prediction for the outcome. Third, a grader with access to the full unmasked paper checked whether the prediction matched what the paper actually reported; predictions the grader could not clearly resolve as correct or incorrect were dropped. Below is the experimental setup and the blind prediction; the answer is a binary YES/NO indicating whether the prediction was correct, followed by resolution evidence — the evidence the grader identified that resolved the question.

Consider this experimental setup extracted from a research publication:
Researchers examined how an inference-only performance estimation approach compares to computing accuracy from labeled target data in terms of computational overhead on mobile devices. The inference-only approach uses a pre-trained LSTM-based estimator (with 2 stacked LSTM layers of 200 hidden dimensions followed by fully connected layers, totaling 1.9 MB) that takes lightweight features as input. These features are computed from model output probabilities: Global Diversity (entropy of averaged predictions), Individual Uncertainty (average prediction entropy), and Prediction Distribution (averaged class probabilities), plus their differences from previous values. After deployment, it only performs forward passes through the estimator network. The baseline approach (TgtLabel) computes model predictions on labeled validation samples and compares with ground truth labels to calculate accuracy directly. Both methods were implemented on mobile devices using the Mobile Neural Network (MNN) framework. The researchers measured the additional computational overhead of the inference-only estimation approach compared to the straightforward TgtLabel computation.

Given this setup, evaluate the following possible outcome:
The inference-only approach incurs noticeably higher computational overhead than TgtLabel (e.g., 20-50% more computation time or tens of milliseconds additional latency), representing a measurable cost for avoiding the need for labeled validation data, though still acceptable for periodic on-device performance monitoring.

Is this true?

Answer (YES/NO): NO